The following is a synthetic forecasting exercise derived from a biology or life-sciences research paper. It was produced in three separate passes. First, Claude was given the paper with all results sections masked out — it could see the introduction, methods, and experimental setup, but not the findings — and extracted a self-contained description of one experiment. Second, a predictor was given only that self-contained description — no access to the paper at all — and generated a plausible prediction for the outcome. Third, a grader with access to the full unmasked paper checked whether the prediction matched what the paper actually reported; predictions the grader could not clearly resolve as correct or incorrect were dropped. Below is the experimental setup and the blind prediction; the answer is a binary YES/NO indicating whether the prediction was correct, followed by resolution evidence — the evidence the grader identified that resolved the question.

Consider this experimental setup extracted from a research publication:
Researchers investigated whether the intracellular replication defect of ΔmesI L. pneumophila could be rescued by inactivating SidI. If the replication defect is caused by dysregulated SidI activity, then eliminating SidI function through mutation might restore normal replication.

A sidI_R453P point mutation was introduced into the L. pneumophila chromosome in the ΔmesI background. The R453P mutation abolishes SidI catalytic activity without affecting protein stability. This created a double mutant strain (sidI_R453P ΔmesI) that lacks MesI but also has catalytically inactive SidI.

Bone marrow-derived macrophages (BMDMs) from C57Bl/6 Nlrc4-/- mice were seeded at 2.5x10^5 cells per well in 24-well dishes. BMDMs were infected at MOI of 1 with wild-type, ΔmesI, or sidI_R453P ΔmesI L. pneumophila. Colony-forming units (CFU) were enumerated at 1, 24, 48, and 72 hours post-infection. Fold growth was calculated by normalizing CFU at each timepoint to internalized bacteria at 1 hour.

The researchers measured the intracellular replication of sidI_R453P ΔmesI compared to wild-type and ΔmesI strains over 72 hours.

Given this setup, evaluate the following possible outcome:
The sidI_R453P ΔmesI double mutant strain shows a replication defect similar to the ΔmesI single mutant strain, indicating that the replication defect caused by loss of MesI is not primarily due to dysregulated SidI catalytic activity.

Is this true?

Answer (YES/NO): NO